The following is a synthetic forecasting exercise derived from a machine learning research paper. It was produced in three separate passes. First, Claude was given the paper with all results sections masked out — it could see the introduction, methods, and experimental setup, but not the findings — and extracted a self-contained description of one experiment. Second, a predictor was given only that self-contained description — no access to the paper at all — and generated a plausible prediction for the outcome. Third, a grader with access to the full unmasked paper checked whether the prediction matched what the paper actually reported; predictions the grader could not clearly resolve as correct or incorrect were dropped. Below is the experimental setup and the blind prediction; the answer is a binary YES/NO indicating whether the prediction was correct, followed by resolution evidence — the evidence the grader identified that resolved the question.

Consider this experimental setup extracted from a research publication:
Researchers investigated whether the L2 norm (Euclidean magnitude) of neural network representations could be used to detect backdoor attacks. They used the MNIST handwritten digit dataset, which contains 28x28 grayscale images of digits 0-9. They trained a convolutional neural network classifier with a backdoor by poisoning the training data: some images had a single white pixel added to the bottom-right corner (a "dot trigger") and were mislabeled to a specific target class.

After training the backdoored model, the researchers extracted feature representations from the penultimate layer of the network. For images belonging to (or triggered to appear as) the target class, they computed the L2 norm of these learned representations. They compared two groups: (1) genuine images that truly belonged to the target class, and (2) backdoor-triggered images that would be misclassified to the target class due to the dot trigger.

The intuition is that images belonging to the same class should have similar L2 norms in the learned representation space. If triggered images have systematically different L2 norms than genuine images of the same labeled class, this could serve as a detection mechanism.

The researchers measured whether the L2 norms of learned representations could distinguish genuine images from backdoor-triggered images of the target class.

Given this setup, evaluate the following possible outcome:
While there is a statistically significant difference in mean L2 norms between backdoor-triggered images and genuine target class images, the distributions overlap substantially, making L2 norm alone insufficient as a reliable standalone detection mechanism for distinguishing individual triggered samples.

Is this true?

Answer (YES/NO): NO